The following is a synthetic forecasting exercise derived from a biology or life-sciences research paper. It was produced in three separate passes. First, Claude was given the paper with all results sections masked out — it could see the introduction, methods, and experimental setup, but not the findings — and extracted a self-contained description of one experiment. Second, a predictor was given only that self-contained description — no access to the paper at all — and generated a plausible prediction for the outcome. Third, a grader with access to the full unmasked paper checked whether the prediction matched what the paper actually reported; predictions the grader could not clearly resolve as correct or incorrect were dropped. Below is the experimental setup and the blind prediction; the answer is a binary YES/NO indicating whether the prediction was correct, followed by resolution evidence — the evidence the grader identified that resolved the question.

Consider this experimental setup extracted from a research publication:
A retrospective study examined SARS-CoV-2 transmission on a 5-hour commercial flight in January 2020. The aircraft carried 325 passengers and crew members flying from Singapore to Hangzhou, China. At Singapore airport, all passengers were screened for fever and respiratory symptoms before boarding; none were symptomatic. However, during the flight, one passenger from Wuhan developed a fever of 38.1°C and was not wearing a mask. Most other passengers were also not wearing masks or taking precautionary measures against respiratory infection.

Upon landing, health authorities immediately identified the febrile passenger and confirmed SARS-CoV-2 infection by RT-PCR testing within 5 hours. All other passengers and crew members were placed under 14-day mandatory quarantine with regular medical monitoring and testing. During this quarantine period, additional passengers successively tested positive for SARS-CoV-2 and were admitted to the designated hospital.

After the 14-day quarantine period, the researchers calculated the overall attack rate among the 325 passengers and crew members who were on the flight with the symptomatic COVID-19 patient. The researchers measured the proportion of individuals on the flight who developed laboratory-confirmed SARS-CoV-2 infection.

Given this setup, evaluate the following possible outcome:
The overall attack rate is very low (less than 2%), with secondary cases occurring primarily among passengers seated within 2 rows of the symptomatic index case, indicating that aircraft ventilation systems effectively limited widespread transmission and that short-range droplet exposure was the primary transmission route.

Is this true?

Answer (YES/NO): NO